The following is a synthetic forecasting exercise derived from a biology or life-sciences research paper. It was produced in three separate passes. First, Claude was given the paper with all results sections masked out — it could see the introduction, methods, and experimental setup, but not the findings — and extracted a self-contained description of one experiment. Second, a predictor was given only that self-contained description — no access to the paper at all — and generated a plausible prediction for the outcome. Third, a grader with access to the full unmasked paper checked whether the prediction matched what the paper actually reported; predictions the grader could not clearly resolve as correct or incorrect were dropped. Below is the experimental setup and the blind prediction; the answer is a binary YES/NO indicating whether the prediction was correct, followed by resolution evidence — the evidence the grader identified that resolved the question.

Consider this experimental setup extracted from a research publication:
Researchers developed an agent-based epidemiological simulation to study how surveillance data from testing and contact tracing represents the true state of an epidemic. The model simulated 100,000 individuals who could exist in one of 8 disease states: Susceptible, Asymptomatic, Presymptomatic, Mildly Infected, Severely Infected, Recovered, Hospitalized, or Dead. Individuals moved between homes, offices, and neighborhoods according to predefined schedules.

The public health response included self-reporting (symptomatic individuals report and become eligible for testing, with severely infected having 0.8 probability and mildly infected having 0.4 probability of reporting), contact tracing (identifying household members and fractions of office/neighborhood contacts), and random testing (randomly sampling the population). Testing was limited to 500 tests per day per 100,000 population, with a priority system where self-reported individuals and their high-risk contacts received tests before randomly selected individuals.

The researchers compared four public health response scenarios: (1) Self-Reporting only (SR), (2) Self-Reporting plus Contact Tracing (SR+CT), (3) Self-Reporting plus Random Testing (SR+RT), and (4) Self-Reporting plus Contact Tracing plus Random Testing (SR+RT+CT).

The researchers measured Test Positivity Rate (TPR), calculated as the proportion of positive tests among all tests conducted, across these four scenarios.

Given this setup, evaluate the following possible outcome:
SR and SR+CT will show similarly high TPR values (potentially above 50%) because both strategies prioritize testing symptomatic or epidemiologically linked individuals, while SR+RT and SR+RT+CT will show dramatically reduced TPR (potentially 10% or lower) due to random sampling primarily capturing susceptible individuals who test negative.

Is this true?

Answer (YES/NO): NO